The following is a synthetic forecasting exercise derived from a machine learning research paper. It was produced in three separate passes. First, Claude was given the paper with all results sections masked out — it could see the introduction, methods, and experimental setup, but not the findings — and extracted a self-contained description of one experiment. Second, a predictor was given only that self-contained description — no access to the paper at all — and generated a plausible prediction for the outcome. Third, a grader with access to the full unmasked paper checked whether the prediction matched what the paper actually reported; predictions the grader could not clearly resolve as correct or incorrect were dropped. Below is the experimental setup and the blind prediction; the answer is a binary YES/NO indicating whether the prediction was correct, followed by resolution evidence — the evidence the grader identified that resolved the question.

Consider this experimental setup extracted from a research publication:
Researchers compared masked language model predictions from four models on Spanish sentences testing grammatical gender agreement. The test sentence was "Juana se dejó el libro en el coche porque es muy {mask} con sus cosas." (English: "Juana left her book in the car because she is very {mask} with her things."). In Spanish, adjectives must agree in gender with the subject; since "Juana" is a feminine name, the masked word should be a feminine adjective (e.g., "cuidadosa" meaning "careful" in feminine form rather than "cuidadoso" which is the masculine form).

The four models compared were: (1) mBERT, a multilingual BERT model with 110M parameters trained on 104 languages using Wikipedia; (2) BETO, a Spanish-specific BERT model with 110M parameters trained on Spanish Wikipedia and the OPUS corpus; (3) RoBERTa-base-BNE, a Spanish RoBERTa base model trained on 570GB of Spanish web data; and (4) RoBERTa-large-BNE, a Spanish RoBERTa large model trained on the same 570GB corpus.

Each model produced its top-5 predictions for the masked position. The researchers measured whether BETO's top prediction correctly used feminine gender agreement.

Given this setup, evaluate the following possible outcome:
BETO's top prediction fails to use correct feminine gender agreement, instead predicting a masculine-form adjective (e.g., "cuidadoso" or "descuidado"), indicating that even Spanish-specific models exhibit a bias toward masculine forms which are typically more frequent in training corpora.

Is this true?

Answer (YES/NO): YES